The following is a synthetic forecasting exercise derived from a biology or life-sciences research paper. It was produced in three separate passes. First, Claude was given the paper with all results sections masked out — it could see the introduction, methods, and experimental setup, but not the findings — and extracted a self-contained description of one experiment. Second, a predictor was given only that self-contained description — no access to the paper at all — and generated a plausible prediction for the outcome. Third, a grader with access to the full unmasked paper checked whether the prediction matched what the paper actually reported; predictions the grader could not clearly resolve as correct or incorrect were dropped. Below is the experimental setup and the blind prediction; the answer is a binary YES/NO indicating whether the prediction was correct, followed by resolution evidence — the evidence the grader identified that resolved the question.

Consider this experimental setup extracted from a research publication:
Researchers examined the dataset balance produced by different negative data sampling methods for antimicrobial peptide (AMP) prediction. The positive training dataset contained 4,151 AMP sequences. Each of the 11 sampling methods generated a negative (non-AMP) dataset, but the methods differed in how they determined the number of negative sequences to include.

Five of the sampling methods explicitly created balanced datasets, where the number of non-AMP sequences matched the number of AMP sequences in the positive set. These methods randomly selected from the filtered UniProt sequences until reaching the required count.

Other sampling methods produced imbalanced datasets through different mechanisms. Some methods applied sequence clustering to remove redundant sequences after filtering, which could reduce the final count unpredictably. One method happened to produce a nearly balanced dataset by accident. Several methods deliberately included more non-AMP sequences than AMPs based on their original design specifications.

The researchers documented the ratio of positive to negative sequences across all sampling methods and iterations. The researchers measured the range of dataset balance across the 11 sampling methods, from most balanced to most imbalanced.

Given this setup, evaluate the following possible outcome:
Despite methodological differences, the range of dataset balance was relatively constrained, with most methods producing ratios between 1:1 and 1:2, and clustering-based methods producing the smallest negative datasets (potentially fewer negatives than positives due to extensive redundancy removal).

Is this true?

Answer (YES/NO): NO